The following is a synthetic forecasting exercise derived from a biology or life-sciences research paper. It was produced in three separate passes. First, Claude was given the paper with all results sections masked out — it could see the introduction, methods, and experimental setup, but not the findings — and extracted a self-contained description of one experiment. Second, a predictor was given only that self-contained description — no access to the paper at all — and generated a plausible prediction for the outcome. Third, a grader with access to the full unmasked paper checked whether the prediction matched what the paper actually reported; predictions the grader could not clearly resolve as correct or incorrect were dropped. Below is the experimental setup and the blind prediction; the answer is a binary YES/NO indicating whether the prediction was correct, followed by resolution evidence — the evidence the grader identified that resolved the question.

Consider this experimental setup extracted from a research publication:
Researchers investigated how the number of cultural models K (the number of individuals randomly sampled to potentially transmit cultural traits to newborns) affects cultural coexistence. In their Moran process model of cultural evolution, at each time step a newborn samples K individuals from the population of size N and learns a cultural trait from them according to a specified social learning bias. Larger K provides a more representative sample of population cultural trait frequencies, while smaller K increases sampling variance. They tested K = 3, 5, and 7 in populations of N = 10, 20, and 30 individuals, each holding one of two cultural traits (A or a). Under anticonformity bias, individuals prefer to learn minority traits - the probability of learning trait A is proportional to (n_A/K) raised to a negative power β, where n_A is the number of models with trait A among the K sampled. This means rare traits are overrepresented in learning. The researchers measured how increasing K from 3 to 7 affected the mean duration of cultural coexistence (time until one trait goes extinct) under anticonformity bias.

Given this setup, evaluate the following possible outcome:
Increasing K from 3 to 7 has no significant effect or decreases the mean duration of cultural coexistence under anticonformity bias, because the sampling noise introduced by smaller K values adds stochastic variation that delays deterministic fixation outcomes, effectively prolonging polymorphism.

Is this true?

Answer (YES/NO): NO